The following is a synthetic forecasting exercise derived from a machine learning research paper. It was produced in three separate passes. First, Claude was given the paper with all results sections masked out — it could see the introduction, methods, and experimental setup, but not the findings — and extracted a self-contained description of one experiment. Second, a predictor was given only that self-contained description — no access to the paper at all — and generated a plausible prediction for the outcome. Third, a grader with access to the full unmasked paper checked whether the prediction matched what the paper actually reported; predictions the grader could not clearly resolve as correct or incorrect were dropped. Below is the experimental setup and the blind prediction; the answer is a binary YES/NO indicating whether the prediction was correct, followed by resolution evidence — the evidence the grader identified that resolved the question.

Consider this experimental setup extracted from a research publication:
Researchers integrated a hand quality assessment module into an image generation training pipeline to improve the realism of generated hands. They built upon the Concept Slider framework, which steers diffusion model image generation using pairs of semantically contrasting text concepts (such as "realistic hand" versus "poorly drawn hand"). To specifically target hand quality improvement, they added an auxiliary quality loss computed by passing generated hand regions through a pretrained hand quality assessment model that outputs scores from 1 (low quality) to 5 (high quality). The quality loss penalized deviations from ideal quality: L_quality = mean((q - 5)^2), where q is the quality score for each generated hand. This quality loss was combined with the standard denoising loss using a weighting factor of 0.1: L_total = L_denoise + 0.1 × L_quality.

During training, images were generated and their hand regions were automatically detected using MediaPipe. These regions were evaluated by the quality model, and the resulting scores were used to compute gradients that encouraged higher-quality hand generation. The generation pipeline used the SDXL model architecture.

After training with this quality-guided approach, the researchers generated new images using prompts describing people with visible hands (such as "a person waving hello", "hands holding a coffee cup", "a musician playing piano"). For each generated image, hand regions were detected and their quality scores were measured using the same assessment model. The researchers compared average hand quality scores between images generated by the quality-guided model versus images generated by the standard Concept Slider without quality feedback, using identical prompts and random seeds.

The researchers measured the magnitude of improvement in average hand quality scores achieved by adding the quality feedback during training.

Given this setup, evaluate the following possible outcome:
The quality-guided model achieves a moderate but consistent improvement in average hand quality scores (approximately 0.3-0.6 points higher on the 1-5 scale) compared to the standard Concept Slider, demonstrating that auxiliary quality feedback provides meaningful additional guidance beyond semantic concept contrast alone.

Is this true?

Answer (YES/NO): NO